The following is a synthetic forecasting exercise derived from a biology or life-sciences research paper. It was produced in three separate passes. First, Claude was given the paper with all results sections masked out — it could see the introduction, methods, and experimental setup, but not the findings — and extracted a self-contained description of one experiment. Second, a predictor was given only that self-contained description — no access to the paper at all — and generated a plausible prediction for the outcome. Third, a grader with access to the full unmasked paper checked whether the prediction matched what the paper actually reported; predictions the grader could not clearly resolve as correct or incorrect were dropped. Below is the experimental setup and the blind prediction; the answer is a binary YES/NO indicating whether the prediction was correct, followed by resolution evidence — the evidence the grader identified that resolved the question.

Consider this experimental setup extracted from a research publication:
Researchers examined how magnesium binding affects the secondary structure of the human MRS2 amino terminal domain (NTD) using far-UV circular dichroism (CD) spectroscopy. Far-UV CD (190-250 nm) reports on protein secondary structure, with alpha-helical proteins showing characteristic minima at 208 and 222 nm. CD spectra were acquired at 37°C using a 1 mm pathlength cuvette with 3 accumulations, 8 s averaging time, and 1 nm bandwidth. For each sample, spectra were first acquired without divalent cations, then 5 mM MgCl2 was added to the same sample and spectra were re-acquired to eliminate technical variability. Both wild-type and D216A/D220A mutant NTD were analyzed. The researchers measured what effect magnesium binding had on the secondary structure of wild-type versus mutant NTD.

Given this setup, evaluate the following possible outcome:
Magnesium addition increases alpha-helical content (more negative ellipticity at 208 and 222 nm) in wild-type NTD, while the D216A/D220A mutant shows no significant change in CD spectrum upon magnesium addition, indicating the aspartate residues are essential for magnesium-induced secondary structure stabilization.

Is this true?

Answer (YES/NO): YES